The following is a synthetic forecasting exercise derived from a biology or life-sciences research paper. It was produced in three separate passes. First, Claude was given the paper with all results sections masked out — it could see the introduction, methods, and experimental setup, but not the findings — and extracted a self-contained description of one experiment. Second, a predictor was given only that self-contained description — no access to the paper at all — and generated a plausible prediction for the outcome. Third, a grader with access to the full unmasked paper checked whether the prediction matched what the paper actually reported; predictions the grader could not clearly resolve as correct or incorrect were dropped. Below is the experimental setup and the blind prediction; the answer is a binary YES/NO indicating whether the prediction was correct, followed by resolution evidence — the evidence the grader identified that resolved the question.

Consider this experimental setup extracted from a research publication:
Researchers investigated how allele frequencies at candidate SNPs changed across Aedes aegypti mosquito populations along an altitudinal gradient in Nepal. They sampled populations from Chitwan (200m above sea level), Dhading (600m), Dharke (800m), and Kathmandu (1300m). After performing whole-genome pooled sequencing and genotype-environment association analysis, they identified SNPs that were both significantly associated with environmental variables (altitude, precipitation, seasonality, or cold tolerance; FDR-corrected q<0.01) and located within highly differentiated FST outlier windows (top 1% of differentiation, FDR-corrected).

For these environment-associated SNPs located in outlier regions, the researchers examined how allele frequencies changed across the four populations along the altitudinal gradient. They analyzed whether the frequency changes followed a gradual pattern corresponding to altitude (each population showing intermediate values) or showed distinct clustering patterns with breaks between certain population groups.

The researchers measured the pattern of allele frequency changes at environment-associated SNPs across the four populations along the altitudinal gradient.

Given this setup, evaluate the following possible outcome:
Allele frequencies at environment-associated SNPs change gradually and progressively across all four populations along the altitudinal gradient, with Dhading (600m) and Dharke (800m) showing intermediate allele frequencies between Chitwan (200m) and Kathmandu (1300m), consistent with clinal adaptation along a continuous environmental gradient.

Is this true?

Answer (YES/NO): NO